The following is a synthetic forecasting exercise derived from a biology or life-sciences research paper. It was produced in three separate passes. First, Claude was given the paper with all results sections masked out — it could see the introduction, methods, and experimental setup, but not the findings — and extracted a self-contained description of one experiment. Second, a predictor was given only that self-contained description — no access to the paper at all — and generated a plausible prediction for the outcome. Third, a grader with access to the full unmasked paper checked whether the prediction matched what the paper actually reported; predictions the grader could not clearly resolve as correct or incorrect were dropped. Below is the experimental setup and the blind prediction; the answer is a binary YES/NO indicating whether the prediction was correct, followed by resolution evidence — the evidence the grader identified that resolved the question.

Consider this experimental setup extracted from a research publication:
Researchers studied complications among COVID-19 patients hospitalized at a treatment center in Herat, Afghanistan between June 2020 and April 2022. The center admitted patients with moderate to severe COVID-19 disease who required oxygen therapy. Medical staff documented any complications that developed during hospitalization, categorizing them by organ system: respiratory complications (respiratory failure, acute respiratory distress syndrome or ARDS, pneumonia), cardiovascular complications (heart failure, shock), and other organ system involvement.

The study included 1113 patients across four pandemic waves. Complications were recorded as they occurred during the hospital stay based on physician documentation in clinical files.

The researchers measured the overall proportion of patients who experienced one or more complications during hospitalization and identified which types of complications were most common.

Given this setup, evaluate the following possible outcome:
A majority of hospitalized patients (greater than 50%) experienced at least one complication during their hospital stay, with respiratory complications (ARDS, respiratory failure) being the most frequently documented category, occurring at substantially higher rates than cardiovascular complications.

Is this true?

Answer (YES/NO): NO